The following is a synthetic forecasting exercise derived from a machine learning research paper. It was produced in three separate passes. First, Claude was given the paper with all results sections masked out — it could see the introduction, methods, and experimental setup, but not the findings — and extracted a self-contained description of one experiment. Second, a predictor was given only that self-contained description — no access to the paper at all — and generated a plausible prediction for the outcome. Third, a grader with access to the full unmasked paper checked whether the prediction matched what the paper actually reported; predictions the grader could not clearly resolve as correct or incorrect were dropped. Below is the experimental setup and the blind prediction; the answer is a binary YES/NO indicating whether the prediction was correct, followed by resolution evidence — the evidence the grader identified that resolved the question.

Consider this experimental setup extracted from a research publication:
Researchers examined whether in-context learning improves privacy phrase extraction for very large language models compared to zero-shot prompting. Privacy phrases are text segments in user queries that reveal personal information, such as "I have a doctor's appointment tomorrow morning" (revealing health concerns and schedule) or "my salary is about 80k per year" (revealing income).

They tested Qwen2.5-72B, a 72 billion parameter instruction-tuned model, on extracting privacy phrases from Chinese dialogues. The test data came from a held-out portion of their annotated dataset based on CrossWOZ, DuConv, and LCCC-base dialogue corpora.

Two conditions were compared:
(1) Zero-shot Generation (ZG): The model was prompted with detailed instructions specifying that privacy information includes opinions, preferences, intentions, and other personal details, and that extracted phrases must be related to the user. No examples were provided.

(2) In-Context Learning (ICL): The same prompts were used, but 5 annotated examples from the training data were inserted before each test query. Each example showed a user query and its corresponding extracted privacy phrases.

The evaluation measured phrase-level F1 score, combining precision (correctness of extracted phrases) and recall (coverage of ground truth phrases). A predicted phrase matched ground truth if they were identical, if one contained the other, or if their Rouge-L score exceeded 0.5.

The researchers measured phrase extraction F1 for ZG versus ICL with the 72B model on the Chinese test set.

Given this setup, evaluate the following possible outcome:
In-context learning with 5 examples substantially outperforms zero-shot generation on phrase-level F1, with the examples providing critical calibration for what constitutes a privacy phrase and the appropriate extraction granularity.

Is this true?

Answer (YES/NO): NO